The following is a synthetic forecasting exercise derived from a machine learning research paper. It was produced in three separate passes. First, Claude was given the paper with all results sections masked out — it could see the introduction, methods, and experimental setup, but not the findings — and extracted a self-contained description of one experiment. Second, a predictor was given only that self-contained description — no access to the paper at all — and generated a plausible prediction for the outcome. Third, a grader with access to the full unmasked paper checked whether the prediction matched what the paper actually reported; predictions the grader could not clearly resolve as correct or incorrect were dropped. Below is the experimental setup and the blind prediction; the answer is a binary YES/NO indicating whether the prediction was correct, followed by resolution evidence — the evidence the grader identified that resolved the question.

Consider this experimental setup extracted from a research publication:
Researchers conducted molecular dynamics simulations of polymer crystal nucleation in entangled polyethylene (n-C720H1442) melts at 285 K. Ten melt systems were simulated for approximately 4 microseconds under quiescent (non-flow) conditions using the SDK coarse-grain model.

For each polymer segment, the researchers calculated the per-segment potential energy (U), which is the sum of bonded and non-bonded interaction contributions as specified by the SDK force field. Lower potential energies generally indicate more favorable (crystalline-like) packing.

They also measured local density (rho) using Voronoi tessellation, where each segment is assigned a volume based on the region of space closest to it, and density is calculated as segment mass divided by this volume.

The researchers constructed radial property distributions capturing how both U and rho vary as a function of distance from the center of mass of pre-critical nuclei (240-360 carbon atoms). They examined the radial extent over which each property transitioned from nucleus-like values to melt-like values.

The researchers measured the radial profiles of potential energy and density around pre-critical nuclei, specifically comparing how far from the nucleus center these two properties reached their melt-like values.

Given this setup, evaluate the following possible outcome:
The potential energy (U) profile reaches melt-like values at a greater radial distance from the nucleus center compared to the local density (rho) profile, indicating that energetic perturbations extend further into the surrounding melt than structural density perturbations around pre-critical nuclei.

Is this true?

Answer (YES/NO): YES